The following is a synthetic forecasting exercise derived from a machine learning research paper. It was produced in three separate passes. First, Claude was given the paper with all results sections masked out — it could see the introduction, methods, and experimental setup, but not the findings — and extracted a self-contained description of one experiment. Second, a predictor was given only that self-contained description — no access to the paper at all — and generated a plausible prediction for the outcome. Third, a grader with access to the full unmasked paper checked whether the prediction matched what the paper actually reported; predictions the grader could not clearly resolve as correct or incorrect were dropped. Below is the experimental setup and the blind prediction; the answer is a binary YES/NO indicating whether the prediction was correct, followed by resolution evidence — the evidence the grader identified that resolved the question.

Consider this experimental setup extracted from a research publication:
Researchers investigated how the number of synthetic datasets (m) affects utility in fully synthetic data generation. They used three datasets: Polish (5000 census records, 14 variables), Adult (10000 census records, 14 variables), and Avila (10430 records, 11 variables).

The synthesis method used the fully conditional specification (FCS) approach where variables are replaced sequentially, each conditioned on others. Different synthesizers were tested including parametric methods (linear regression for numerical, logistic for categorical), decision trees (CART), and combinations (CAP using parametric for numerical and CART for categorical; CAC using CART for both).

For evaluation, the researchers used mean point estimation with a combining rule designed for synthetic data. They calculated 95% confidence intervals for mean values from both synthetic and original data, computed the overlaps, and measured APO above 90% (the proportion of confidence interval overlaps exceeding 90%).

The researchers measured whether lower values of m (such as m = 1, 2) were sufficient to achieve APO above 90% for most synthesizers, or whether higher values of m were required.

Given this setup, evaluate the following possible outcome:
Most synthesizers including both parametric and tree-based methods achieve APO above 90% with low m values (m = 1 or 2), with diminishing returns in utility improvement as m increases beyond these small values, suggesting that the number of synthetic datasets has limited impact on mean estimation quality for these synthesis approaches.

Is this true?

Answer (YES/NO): NO